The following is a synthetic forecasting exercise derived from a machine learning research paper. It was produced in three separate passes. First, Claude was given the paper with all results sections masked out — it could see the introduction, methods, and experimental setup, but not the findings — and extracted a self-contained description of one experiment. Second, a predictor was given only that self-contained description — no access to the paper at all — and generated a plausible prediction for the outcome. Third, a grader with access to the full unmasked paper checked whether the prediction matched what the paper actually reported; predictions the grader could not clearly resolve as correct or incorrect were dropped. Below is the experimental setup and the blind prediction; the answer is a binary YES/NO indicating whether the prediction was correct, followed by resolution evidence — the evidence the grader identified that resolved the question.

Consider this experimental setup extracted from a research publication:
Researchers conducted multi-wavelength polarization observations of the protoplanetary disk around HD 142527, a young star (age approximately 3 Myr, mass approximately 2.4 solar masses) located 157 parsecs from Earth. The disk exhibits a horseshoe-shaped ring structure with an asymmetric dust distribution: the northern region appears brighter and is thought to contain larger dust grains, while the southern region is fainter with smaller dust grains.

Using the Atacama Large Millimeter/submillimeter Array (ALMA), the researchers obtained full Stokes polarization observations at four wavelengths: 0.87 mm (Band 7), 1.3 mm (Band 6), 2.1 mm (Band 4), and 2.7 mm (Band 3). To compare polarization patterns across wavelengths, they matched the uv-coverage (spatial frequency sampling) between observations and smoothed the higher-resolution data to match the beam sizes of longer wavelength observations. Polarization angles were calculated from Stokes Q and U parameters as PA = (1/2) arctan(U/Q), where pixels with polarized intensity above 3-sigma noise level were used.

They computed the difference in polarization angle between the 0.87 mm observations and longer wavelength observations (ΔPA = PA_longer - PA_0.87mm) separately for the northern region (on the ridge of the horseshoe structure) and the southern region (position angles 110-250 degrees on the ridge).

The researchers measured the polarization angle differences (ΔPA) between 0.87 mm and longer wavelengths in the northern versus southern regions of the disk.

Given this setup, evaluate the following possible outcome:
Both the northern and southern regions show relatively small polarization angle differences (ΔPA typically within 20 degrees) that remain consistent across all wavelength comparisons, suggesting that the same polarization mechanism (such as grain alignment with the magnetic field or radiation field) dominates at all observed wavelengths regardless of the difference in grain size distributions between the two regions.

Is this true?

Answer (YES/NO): NO